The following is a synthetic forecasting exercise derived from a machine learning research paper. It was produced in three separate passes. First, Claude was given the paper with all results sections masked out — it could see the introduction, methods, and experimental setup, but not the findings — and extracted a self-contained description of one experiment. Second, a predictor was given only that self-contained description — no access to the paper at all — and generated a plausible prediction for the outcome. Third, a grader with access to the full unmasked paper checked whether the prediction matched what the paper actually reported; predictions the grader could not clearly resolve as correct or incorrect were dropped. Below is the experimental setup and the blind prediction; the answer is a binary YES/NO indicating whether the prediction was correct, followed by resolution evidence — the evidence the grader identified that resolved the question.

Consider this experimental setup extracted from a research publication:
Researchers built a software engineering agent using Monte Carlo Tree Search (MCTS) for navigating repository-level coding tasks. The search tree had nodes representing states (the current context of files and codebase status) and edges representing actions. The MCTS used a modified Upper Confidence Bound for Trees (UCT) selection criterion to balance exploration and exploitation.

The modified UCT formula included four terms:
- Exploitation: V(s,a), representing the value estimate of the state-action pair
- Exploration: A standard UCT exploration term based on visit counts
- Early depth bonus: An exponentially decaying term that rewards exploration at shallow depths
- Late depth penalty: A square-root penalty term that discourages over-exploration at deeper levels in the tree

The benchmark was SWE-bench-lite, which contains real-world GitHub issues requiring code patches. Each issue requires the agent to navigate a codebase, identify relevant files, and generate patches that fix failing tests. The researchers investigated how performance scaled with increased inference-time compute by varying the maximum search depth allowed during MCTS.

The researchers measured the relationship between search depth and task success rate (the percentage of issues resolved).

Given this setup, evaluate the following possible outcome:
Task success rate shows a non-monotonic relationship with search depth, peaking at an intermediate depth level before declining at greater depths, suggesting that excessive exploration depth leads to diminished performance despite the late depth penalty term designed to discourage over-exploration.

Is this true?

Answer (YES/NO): NO